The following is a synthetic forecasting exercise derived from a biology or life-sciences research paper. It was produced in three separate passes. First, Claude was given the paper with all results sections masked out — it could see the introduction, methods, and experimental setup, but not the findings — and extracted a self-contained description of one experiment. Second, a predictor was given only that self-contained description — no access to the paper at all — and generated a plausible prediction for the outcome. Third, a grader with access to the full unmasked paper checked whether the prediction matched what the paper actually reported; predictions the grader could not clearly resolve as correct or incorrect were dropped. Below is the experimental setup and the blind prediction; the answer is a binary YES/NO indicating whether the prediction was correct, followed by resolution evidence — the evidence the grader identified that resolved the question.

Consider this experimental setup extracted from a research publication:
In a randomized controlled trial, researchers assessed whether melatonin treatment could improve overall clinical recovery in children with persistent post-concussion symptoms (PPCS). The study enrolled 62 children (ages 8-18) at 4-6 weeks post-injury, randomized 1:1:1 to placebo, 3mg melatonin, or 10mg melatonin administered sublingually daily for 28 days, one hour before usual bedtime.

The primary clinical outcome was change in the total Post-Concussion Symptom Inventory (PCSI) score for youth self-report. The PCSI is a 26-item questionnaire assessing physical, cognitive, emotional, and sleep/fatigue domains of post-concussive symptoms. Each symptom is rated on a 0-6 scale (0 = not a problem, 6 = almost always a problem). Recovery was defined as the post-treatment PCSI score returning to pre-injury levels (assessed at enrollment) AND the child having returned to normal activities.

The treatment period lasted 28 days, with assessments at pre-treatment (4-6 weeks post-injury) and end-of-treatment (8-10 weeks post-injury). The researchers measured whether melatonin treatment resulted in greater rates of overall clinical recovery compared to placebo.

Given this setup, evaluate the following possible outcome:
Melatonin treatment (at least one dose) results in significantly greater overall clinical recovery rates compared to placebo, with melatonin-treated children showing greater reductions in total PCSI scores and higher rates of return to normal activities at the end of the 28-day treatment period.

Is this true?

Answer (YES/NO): NO